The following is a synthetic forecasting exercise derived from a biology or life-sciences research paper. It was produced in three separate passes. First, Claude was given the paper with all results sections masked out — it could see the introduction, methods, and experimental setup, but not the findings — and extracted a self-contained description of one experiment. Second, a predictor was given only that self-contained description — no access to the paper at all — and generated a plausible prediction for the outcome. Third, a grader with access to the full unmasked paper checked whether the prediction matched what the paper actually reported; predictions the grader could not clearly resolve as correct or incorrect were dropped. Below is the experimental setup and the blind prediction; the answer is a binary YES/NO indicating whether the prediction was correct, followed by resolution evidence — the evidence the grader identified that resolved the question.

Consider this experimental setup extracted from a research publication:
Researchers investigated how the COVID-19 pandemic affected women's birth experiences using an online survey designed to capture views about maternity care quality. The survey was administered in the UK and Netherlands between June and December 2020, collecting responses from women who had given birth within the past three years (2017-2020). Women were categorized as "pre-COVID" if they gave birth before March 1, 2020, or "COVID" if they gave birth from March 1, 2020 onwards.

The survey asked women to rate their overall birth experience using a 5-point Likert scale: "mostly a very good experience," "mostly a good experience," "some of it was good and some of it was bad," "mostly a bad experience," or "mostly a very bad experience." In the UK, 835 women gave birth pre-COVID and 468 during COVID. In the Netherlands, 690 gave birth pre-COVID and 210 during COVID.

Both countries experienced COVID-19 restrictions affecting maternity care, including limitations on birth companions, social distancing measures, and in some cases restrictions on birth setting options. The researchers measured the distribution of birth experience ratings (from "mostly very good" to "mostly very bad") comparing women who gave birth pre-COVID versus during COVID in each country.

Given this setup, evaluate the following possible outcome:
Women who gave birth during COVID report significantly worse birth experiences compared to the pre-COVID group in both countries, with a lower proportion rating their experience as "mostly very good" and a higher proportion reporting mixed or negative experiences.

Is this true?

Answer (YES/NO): NO